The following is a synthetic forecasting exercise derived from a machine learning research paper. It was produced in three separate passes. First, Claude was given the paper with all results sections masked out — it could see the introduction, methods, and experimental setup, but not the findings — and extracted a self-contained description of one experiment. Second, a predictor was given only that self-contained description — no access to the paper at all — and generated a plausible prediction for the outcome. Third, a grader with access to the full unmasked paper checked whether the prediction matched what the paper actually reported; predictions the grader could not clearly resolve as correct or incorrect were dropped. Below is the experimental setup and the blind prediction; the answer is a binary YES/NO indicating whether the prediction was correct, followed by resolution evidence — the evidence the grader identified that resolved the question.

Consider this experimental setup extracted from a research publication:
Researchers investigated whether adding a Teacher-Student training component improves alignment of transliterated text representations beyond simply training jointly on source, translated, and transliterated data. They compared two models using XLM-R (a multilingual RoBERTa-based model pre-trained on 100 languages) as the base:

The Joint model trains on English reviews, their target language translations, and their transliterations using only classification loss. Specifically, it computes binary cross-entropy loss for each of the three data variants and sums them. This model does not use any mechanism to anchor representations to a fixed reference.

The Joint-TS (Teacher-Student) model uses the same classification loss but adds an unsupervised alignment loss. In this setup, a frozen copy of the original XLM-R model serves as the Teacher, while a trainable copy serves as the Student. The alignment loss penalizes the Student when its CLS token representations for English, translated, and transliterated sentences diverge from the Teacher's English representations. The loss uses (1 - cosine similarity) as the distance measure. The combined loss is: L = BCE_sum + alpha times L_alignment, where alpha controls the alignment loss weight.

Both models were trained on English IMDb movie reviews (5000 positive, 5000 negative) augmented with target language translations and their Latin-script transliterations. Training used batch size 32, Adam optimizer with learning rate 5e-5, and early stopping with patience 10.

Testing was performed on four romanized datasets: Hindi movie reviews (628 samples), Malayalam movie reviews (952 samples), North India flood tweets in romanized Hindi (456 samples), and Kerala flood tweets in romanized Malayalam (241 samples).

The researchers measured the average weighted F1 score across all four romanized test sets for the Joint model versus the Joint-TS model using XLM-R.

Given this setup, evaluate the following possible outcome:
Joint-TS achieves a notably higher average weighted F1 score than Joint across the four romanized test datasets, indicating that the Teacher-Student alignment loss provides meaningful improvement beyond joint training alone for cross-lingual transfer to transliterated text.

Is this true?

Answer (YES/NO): YES